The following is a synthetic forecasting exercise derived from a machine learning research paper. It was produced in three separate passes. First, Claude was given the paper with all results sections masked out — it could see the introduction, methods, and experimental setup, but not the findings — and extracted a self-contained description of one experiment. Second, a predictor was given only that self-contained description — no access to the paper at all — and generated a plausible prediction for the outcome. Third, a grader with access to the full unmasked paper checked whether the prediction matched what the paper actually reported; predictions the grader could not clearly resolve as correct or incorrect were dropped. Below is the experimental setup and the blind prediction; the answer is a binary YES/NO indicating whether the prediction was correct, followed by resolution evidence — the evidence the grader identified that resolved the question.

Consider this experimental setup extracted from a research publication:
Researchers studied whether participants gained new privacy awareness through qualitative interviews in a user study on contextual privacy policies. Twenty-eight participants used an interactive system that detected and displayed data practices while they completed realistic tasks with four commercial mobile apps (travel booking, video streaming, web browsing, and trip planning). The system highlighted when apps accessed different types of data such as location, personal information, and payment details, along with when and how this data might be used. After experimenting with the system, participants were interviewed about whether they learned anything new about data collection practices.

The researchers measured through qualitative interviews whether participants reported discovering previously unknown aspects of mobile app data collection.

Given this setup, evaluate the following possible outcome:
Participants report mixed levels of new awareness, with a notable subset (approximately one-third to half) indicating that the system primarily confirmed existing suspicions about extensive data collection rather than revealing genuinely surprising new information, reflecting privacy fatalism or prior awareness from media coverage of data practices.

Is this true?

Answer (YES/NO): NO